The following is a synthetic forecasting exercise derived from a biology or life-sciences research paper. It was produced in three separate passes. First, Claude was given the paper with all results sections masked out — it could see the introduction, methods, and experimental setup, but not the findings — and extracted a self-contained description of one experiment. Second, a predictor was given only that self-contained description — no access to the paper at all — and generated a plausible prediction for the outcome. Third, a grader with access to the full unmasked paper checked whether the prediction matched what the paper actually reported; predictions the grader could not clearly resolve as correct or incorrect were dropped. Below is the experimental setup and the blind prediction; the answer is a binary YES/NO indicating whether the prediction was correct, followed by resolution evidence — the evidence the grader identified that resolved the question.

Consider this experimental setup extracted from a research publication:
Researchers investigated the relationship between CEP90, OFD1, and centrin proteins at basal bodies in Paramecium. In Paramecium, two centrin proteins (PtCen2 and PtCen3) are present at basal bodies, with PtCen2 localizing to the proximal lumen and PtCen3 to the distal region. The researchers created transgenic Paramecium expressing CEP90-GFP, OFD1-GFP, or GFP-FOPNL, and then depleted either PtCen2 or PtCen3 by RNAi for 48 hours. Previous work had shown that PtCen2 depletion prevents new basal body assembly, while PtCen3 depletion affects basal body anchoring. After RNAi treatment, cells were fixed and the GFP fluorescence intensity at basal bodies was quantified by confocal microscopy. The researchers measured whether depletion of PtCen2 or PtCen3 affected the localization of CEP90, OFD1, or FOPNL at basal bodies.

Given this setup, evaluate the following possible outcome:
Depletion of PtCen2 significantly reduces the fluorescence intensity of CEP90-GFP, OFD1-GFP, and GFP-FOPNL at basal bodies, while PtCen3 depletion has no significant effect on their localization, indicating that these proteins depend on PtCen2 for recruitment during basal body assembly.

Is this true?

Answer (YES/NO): NO